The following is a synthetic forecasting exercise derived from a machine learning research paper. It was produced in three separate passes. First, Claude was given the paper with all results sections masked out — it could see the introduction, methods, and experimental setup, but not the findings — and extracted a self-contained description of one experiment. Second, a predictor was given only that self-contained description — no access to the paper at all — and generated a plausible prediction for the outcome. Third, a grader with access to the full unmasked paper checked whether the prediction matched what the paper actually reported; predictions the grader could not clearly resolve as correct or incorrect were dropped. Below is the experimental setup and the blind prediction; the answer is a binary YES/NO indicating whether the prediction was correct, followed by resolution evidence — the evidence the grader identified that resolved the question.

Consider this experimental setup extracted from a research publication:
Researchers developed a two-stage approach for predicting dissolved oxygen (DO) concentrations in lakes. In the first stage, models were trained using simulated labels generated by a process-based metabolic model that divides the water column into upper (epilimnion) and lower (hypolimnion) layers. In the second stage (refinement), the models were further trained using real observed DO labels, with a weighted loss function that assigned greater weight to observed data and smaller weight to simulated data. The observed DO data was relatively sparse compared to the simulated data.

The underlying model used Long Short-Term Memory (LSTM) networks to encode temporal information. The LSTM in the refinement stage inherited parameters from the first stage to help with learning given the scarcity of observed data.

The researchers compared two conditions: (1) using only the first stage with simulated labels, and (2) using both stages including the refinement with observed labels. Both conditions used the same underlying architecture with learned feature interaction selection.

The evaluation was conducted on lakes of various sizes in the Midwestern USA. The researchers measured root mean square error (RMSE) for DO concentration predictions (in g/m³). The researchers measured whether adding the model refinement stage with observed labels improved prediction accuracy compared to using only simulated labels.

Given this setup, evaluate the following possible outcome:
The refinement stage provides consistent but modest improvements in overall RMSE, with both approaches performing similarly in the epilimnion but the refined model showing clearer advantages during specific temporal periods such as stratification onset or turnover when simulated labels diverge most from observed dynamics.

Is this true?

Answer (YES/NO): NO